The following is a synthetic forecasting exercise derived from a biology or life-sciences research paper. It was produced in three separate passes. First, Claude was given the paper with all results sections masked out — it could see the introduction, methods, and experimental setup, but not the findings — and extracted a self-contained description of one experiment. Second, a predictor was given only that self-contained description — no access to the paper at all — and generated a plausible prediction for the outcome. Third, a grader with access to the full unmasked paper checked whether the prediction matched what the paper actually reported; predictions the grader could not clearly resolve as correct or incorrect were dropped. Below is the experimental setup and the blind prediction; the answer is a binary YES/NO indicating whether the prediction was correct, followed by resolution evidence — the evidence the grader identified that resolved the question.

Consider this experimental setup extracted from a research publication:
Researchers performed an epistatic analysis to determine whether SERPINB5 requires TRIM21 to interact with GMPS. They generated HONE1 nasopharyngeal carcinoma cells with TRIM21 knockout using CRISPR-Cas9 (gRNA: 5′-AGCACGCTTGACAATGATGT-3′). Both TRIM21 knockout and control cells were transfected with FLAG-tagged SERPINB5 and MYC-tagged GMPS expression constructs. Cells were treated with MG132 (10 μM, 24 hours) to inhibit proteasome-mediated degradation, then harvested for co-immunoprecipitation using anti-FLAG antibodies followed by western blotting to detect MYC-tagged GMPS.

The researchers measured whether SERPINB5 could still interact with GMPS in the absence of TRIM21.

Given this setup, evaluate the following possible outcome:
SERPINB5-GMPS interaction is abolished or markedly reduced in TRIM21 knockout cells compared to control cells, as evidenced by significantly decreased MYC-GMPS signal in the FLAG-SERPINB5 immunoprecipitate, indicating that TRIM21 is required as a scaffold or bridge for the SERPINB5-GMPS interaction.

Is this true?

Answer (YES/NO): NO